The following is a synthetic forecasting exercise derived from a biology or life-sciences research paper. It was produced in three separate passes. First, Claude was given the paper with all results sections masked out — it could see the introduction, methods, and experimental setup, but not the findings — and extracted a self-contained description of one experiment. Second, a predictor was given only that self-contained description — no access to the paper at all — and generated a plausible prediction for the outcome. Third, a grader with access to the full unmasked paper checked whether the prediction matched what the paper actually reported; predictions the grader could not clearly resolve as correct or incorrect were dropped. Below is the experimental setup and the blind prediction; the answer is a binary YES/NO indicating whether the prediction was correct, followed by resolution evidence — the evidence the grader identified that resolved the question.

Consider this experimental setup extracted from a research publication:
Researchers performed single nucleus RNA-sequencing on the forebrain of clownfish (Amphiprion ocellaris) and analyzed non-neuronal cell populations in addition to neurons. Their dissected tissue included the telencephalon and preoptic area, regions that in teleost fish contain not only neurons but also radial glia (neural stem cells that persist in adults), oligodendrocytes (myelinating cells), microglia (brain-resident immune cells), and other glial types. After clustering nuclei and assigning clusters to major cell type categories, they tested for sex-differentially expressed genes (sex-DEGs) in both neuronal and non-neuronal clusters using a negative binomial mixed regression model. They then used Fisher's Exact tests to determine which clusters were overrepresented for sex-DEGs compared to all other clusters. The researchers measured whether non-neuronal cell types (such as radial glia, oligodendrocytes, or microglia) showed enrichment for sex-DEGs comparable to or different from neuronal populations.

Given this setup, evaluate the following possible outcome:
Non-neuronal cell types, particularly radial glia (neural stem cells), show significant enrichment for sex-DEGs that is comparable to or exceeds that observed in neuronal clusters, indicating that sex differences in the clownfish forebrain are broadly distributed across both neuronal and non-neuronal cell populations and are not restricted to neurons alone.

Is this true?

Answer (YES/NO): YES